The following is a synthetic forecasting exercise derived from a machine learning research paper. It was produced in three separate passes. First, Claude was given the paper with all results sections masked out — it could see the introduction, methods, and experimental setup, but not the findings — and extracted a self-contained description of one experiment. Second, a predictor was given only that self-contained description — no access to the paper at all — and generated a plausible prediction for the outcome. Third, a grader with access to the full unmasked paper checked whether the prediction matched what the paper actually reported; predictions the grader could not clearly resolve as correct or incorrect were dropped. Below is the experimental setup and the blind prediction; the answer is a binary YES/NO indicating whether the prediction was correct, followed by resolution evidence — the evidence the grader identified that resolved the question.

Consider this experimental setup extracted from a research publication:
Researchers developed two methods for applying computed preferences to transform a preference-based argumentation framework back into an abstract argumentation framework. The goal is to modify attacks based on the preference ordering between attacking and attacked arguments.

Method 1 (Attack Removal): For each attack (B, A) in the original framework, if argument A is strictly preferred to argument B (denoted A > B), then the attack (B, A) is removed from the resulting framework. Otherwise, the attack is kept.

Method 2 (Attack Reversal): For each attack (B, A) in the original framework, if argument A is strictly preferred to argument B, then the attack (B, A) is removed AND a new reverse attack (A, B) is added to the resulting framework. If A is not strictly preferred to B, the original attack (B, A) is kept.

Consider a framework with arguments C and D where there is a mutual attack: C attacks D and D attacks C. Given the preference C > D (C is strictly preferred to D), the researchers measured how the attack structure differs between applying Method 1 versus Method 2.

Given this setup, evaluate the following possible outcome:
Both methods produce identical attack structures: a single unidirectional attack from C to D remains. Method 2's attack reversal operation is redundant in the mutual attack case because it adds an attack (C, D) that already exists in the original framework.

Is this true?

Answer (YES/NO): YES